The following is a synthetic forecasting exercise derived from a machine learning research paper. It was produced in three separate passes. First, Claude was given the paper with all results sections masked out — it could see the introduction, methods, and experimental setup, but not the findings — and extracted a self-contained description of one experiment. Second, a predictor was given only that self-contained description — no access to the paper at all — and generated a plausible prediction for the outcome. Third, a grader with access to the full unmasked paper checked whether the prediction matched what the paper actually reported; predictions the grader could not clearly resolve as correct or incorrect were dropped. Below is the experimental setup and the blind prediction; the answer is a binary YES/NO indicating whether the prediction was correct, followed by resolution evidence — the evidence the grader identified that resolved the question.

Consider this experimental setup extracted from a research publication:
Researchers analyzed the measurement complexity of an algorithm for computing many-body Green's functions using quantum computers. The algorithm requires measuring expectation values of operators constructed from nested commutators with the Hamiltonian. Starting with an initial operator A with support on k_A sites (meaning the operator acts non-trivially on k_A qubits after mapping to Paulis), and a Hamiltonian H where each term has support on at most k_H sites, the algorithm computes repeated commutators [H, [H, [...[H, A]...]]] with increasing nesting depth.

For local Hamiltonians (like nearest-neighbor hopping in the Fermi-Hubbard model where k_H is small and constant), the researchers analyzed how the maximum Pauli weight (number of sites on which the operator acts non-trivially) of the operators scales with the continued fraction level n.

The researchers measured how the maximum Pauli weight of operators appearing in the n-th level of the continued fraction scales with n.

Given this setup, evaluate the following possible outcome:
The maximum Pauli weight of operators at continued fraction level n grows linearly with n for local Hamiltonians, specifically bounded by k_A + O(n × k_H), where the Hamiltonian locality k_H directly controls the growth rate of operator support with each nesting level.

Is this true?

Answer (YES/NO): YES